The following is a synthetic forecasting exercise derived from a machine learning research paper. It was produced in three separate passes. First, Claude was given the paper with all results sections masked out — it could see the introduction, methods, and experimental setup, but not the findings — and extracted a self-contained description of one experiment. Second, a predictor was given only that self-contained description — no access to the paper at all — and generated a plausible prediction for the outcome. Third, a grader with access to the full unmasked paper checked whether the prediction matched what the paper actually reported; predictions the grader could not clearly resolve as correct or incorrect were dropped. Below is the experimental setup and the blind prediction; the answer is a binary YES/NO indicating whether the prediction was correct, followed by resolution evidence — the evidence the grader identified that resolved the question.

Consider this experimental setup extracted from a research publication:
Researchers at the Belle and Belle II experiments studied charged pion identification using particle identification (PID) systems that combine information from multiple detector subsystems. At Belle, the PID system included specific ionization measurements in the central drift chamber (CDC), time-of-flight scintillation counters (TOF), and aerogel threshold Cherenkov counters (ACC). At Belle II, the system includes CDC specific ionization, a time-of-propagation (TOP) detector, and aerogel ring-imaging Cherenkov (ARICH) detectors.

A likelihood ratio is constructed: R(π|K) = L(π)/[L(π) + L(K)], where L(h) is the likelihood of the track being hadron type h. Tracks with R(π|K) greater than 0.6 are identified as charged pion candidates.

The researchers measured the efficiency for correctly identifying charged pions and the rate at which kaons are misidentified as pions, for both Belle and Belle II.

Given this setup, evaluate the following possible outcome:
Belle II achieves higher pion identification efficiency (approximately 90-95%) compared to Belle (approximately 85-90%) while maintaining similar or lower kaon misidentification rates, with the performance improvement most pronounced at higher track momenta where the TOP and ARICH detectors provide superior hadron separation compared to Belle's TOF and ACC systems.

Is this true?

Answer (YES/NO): NO